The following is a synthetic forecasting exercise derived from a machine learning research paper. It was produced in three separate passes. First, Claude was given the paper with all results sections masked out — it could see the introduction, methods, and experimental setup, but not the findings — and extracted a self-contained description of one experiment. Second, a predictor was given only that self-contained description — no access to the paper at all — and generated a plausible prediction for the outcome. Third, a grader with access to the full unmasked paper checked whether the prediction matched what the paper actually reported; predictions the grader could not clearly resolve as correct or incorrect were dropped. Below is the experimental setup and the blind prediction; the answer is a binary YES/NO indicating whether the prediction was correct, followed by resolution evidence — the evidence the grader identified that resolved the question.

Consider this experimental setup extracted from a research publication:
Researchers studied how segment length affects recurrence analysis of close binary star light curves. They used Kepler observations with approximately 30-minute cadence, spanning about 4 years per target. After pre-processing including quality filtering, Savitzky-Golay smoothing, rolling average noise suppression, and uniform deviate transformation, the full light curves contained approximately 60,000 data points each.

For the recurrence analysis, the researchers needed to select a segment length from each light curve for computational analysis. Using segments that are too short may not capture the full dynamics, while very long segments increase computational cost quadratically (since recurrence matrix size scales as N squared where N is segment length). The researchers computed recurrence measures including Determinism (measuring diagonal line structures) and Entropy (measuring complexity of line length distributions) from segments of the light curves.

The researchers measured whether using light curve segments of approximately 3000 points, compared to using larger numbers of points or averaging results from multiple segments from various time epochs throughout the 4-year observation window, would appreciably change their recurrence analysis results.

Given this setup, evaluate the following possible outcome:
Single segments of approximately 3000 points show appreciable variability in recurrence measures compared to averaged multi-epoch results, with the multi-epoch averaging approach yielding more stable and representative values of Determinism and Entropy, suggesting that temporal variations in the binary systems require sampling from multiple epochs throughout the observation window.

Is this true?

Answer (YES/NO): NO